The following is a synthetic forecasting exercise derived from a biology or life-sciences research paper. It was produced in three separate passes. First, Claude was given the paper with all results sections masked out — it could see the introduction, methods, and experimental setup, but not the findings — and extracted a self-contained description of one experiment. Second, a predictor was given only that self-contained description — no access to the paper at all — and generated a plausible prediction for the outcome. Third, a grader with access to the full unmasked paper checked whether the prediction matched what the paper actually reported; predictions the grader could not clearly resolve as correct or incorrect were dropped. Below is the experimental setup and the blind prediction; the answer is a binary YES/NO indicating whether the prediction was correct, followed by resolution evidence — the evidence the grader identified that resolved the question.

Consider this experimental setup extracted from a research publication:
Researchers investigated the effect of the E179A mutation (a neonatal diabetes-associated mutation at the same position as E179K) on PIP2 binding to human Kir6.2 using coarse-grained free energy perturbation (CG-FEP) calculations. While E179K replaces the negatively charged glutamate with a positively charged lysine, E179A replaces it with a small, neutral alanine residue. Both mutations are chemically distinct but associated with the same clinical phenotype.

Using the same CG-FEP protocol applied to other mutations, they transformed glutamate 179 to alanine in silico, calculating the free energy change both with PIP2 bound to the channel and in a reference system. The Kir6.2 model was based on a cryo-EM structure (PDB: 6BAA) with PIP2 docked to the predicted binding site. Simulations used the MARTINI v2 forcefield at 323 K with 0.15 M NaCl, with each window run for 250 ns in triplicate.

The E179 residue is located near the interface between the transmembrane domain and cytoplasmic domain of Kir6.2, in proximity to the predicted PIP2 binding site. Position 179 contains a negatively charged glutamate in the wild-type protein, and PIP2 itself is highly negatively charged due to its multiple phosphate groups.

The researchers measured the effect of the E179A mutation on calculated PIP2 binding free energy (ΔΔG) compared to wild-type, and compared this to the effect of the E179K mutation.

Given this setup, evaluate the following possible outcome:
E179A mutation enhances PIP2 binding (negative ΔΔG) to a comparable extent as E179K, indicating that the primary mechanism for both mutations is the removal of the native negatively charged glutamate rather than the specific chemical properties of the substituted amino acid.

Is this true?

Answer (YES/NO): NO